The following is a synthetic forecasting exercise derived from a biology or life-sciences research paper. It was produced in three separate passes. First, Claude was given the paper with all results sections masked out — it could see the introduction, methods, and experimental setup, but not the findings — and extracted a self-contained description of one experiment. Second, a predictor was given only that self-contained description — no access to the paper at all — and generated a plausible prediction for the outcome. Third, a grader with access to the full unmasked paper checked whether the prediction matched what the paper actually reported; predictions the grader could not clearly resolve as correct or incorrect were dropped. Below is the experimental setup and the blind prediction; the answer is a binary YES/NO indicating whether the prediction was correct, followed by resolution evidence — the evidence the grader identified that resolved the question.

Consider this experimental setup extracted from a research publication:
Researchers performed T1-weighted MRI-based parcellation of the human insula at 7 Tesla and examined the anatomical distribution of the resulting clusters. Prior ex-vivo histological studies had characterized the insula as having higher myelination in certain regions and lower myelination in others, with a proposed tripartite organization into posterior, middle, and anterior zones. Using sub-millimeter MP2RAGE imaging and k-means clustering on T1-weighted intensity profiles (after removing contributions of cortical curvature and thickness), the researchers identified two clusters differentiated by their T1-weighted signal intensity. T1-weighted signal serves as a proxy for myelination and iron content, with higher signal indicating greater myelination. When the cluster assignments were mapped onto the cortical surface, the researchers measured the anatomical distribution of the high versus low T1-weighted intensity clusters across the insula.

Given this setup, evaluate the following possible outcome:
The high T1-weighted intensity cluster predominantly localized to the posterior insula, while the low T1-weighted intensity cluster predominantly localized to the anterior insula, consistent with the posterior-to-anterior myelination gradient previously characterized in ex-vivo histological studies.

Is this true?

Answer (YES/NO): NO